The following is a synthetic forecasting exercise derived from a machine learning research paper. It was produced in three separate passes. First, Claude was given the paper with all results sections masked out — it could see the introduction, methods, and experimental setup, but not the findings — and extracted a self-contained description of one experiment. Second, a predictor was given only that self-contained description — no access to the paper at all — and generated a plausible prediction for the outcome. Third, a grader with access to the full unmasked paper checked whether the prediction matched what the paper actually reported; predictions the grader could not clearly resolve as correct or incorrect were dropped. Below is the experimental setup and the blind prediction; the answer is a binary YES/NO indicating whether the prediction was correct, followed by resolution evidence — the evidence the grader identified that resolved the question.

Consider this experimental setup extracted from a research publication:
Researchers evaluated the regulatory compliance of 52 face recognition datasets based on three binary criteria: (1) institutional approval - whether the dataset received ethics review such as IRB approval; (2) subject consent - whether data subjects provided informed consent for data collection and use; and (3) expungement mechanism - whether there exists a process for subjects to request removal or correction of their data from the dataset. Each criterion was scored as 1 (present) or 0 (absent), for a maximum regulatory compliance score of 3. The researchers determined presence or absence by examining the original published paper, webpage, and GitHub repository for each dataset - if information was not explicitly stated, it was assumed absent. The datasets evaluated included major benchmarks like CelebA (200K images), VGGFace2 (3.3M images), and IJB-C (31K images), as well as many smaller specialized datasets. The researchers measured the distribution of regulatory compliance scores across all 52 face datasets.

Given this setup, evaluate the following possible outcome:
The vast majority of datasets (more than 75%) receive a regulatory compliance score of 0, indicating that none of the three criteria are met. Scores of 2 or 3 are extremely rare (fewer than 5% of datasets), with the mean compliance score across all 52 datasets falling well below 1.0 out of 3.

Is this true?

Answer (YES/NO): NO